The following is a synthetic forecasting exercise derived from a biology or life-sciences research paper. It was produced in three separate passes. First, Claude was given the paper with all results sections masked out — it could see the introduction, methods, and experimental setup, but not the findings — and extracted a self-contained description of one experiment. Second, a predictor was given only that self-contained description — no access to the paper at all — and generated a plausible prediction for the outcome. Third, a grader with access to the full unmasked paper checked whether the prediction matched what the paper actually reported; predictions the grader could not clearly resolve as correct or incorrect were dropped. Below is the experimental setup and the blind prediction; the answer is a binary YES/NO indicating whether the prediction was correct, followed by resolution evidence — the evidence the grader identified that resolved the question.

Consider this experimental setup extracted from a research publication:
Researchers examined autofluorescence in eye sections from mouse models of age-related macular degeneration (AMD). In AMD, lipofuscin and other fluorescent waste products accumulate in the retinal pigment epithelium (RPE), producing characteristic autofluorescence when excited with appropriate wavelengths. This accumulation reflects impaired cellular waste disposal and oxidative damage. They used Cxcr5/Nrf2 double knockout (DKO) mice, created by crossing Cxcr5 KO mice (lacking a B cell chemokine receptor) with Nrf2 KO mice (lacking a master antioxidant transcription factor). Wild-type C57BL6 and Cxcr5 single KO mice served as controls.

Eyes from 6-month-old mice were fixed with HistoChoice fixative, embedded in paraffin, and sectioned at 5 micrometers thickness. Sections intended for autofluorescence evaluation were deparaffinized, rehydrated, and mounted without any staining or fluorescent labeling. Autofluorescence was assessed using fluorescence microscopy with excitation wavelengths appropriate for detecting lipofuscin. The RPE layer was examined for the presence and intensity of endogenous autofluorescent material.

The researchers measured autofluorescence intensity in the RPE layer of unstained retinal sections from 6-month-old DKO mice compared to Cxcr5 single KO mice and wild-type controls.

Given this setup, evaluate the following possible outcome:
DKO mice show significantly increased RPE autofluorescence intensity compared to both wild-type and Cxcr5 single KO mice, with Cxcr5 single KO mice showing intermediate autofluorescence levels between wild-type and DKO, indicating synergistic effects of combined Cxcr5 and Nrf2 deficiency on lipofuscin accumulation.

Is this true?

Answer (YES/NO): NO